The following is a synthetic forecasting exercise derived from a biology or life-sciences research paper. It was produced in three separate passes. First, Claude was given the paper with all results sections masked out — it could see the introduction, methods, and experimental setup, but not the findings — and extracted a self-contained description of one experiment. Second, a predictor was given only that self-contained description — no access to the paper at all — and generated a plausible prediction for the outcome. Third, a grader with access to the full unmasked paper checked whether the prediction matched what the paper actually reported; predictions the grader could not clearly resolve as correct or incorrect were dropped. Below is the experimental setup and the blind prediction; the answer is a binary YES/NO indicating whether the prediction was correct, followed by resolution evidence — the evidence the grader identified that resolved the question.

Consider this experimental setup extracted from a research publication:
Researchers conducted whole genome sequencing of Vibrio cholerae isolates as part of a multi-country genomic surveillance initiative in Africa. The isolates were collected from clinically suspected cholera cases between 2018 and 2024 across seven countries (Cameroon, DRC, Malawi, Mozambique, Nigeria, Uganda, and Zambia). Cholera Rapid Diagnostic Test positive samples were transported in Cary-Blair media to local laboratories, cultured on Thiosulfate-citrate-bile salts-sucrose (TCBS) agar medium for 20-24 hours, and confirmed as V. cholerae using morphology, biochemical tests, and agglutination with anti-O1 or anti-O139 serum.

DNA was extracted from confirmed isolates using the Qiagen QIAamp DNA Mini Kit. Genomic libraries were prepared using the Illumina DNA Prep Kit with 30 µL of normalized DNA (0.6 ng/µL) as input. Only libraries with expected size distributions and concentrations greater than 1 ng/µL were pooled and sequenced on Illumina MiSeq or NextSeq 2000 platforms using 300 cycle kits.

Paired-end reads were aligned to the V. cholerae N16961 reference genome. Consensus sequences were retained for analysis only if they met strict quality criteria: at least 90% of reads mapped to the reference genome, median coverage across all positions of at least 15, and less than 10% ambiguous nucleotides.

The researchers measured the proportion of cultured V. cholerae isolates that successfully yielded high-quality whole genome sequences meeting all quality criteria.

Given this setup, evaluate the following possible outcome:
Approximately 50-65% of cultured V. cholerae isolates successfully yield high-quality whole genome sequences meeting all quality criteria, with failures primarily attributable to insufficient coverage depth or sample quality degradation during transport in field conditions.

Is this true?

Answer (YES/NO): YES